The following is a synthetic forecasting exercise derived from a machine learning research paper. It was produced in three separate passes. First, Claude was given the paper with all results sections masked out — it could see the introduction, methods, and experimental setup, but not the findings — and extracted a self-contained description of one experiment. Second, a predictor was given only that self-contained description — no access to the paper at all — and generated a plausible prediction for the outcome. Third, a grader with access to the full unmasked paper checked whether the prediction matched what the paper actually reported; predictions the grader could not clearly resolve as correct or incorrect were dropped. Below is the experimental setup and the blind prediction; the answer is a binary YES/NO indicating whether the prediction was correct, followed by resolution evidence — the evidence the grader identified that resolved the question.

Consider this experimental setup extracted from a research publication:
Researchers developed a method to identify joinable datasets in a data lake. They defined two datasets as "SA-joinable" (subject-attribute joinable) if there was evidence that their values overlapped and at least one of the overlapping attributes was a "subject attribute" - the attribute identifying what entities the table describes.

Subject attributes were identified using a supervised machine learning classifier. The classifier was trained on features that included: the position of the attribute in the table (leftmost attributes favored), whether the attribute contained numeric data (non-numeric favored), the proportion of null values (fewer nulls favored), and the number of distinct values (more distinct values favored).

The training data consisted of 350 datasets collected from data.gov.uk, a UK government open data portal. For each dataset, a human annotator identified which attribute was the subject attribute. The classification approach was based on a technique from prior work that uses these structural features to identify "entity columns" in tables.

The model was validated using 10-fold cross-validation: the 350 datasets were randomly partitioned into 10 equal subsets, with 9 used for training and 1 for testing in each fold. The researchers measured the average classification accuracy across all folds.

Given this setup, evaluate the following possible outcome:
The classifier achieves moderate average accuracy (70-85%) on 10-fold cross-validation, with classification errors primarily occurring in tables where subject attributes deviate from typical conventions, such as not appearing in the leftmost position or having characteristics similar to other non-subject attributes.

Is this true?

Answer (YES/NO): NO